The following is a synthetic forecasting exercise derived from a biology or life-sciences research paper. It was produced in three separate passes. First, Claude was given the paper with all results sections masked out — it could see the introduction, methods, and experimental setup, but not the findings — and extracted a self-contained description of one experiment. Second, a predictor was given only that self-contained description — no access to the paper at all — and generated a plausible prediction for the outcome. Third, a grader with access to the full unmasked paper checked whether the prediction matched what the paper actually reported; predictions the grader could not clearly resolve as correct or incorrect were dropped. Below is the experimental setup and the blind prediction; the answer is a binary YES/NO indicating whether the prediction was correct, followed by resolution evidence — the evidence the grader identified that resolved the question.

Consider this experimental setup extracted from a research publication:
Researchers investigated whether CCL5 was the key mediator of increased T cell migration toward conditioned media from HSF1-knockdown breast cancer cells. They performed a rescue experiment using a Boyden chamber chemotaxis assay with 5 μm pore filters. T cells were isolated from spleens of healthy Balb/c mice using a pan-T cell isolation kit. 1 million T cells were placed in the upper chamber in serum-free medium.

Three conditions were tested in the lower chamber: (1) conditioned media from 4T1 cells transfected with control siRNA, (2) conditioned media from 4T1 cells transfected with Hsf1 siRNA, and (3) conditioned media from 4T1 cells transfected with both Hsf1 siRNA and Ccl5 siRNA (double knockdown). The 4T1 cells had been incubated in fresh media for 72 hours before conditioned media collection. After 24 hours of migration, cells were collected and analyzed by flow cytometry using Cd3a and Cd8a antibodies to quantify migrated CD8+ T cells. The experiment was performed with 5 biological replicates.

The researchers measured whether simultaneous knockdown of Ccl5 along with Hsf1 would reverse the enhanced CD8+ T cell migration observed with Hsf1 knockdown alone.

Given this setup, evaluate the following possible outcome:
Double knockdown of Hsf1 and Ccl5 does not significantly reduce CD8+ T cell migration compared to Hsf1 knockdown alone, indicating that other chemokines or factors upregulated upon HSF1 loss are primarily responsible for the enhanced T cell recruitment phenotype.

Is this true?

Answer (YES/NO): NO